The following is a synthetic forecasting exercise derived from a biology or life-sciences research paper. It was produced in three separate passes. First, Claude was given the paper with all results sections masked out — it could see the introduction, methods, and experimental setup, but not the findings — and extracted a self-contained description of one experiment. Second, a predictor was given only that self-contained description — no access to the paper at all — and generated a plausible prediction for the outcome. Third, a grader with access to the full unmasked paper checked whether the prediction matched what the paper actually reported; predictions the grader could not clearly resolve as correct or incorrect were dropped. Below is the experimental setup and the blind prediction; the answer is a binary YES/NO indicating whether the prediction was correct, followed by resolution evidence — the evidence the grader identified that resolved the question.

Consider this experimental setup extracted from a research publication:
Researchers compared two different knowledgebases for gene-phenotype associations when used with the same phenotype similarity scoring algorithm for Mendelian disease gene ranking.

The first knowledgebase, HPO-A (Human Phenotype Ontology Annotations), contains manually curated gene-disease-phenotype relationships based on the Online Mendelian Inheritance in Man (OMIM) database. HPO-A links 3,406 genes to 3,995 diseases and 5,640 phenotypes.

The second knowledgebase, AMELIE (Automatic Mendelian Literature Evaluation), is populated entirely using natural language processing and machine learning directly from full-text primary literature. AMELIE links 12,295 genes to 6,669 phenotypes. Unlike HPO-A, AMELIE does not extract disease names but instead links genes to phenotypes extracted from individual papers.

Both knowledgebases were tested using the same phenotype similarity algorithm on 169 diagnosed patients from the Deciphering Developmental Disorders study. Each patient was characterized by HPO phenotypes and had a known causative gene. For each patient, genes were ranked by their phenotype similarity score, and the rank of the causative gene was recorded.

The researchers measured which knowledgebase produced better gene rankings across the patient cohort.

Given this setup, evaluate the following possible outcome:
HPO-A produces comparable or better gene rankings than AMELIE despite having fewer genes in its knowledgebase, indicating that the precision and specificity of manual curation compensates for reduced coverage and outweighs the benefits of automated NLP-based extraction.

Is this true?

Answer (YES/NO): NO